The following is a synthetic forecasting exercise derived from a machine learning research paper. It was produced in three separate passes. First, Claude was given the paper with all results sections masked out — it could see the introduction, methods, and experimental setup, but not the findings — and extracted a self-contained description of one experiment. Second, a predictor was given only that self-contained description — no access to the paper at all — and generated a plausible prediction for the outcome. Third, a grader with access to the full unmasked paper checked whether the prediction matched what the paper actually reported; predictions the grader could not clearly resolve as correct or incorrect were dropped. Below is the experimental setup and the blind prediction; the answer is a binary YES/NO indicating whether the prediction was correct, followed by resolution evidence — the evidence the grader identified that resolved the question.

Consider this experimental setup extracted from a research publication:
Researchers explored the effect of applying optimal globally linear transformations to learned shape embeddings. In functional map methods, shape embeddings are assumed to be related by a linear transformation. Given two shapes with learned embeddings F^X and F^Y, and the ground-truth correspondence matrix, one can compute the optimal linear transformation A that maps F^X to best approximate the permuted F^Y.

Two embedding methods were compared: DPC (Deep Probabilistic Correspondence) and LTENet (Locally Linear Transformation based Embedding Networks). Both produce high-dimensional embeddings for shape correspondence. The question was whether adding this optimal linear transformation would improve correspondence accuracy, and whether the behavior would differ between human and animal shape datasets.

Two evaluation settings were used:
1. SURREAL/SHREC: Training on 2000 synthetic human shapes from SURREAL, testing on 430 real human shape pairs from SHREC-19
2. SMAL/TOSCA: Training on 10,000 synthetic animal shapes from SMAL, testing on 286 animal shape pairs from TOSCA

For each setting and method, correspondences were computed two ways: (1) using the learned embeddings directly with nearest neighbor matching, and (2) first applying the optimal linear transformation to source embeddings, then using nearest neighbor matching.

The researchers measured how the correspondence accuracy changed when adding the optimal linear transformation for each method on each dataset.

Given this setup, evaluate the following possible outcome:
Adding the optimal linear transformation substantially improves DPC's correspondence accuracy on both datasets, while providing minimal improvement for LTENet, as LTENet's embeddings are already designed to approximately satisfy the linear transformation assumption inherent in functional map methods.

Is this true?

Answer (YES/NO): NO